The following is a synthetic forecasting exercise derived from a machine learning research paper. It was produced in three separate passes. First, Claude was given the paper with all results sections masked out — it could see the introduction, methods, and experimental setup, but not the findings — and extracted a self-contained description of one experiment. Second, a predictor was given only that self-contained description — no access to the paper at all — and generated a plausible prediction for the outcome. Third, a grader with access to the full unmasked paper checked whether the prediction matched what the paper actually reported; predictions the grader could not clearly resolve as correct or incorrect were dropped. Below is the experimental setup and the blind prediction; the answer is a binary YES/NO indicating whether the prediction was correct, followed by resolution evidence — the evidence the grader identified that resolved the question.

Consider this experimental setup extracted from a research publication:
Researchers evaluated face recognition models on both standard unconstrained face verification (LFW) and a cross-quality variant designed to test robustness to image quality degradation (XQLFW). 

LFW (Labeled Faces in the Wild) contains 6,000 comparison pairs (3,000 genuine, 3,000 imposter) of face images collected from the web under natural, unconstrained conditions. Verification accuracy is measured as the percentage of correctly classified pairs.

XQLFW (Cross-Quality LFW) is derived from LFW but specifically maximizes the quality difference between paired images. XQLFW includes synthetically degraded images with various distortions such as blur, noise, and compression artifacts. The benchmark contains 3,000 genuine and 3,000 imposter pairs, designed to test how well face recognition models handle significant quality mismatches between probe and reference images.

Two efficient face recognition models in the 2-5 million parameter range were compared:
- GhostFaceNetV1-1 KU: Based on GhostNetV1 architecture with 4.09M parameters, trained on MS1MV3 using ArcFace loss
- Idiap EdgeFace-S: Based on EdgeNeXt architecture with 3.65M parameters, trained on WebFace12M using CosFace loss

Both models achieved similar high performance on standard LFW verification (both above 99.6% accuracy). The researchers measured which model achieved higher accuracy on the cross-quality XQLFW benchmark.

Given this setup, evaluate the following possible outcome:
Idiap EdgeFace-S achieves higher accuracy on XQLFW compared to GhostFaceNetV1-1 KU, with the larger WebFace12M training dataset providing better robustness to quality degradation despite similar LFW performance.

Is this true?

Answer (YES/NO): YES